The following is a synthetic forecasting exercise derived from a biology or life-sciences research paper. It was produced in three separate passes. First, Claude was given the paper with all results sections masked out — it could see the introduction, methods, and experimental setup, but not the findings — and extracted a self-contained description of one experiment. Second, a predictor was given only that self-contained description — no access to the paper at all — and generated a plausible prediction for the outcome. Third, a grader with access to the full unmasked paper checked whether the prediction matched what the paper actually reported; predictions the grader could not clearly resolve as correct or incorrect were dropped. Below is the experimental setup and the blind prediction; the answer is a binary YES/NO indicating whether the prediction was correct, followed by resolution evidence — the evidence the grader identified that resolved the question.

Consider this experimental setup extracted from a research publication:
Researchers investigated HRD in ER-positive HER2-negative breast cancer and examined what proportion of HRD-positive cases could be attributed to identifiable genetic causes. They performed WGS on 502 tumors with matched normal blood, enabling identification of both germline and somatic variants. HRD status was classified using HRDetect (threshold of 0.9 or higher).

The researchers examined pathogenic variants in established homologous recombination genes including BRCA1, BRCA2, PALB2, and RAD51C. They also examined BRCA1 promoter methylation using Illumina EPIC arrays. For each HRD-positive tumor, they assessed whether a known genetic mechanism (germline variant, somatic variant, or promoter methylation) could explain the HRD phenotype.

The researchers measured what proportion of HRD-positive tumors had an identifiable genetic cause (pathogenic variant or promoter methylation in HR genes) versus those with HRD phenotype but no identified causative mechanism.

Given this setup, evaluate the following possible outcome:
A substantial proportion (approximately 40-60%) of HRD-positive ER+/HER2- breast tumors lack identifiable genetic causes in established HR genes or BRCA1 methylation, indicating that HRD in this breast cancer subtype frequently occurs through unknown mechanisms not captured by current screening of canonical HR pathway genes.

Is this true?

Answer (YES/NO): NO